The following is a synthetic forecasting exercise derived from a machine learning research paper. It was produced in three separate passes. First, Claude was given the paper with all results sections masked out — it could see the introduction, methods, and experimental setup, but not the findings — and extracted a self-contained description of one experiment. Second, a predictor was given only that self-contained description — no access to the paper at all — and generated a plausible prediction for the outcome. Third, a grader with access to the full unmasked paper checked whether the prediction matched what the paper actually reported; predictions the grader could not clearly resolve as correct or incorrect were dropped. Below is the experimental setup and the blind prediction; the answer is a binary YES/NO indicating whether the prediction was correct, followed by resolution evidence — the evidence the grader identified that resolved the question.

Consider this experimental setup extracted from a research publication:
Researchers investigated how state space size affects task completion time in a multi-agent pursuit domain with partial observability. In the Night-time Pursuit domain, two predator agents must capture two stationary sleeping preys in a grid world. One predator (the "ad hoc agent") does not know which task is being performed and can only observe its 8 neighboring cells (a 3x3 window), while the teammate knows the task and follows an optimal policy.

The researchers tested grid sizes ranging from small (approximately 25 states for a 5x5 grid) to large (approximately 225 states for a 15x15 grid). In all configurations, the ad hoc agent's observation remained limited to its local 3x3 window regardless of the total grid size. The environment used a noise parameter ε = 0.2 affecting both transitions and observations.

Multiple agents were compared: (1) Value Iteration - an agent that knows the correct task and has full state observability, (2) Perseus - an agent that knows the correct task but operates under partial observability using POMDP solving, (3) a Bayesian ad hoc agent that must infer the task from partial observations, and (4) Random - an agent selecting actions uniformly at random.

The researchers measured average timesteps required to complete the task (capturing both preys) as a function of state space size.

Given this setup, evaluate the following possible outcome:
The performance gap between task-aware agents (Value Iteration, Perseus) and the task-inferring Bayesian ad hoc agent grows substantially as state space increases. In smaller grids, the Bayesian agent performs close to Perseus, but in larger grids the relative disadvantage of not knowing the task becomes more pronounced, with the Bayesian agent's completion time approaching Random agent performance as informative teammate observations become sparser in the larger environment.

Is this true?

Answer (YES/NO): NO